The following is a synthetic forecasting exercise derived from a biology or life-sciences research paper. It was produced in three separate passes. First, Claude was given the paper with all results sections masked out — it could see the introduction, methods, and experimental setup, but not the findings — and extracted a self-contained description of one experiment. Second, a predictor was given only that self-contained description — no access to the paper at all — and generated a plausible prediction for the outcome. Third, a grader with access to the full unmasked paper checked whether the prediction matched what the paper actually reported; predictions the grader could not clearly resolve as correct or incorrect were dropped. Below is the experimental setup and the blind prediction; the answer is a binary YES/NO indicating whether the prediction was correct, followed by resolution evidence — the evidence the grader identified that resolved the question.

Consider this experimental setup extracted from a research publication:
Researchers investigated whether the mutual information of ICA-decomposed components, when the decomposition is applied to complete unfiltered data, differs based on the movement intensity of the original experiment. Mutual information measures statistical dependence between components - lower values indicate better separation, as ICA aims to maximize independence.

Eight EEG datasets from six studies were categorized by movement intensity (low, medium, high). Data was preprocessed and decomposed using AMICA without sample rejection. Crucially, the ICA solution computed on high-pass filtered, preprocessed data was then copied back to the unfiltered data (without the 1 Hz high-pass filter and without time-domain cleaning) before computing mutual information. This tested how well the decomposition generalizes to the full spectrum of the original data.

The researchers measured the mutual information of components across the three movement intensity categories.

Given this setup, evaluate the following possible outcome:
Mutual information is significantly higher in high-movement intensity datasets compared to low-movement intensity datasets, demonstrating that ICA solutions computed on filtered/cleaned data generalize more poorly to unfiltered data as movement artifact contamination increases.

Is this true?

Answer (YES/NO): NO